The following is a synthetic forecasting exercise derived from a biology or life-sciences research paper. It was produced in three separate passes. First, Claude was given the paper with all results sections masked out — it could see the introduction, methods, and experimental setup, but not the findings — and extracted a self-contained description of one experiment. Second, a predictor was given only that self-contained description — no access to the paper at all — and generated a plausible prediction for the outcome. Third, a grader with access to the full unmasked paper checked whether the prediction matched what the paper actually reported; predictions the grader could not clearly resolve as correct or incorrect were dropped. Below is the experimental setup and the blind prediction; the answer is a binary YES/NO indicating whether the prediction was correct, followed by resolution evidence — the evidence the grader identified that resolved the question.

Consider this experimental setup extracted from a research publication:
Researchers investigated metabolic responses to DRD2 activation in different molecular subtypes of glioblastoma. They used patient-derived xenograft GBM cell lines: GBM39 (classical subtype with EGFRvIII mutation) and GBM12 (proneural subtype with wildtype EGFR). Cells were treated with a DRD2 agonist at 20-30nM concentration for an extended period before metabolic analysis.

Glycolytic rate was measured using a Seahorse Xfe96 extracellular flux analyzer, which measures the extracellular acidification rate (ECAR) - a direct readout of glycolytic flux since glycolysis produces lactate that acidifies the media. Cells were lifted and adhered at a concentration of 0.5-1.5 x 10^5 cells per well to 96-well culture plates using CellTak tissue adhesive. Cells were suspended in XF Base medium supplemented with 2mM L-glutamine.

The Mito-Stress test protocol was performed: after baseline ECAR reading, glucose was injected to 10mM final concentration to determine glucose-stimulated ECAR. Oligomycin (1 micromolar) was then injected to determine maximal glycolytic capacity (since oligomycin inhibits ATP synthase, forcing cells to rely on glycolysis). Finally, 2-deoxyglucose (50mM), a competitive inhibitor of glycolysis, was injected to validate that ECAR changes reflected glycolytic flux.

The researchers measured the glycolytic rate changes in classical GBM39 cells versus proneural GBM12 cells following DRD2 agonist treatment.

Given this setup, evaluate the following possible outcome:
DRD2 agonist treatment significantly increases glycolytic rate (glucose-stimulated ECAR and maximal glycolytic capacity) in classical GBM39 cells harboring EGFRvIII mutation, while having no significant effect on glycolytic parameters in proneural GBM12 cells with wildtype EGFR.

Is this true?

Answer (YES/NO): NO